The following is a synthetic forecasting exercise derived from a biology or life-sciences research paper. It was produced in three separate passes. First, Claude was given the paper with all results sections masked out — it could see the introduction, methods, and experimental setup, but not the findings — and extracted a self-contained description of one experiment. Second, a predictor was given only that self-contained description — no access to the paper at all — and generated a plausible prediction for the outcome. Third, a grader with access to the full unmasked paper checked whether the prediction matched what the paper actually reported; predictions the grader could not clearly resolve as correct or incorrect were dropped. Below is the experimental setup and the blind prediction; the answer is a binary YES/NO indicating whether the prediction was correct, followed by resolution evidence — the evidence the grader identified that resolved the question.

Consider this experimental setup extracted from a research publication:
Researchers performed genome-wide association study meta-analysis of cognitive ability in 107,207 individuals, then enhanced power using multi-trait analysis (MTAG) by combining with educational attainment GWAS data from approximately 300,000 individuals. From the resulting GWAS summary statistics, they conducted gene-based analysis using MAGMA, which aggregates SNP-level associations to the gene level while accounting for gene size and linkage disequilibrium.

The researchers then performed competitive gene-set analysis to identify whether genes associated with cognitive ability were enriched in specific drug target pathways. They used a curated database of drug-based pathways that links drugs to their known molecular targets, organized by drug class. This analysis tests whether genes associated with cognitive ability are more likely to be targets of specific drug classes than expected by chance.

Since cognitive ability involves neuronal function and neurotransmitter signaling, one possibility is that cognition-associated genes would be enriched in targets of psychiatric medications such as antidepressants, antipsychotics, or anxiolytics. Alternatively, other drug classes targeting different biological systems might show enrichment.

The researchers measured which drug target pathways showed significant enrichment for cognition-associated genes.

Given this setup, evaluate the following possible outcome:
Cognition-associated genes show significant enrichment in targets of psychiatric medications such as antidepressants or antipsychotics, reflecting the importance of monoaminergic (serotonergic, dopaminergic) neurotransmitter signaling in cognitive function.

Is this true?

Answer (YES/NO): NO